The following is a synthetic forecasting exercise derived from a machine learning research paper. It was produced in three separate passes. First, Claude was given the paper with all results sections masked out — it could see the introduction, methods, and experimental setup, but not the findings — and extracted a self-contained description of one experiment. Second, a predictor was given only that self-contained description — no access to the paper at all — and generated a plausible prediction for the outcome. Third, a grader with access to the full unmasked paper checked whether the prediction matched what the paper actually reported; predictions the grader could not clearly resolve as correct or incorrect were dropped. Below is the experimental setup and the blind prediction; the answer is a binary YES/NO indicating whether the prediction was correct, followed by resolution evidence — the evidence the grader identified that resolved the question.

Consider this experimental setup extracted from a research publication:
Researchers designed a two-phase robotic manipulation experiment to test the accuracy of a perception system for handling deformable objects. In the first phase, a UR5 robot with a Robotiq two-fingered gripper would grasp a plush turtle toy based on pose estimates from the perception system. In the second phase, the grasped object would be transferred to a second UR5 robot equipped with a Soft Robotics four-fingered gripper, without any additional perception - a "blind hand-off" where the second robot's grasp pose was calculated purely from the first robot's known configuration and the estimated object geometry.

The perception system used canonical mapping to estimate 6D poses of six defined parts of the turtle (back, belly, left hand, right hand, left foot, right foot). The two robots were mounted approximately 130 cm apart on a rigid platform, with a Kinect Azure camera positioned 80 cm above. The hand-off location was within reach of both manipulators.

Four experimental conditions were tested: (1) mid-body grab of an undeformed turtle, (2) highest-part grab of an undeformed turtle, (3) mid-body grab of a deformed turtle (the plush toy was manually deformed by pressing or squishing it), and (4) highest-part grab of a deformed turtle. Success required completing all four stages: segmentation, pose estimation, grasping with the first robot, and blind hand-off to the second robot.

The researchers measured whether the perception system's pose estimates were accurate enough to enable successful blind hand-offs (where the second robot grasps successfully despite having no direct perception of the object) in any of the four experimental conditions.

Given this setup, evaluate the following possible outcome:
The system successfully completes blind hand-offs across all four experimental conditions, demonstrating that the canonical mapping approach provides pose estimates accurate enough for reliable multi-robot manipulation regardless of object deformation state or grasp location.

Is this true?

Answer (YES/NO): NO